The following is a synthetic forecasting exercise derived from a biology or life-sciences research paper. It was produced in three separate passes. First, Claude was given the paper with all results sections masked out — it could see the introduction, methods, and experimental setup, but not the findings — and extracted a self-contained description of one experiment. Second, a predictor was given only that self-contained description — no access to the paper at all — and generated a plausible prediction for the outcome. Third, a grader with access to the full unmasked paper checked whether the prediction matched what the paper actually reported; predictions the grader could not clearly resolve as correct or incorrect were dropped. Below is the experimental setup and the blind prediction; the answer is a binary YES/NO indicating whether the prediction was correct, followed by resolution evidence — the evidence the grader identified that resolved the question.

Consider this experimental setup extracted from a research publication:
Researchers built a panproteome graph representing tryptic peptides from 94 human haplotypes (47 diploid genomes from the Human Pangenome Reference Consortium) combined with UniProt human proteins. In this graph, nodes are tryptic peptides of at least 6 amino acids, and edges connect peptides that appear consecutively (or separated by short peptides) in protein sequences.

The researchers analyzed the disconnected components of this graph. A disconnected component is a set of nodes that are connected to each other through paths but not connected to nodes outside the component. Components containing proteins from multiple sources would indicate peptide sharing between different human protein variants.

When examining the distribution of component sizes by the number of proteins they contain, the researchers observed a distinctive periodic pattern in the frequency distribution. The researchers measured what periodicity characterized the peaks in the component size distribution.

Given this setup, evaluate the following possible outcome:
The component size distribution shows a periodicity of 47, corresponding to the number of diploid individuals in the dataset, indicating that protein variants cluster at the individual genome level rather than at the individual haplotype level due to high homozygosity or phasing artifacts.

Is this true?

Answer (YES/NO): NO